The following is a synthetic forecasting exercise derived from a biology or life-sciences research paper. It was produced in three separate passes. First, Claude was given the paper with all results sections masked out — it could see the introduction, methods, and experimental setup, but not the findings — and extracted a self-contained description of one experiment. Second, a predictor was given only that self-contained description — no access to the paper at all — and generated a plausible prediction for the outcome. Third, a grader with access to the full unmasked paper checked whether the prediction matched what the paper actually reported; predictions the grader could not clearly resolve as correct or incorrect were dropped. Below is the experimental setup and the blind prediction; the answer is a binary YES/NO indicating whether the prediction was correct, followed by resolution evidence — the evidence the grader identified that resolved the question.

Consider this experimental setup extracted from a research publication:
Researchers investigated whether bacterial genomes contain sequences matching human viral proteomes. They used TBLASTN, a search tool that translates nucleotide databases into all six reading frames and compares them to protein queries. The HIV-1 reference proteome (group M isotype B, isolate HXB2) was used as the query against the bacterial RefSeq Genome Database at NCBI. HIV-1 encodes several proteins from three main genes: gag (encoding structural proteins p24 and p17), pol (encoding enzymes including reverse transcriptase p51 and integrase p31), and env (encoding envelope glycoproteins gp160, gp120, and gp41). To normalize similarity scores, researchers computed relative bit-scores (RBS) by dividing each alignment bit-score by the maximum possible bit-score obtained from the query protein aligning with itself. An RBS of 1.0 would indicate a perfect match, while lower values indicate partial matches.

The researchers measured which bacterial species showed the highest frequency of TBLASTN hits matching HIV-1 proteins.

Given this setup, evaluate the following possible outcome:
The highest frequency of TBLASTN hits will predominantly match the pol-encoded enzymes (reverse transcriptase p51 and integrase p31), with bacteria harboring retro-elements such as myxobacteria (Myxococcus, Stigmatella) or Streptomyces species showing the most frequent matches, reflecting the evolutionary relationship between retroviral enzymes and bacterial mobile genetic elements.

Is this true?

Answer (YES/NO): NO